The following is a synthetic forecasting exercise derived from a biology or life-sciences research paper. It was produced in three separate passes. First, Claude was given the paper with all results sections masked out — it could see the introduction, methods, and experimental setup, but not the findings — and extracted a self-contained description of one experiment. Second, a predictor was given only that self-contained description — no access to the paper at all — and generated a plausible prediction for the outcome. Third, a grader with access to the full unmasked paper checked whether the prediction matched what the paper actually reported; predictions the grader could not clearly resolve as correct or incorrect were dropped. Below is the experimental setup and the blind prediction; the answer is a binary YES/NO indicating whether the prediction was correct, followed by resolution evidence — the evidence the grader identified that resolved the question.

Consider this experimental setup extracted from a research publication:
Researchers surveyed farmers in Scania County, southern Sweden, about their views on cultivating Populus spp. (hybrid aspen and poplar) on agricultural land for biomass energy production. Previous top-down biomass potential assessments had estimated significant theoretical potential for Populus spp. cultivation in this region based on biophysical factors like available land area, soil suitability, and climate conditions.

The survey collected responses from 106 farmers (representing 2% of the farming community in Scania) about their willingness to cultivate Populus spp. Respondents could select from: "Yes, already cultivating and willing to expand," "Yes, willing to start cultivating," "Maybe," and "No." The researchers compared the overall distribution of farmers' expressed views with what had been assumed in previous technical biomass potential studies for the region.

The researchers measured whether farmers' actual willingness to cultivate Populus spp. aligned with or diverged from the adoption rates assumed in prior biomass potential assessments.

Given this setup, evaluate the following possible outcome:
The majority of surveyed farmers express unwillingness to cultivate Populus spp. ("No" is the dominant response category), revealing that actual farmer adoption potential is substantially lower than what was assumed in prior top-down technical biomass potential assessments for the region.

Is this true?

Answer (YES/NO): NO